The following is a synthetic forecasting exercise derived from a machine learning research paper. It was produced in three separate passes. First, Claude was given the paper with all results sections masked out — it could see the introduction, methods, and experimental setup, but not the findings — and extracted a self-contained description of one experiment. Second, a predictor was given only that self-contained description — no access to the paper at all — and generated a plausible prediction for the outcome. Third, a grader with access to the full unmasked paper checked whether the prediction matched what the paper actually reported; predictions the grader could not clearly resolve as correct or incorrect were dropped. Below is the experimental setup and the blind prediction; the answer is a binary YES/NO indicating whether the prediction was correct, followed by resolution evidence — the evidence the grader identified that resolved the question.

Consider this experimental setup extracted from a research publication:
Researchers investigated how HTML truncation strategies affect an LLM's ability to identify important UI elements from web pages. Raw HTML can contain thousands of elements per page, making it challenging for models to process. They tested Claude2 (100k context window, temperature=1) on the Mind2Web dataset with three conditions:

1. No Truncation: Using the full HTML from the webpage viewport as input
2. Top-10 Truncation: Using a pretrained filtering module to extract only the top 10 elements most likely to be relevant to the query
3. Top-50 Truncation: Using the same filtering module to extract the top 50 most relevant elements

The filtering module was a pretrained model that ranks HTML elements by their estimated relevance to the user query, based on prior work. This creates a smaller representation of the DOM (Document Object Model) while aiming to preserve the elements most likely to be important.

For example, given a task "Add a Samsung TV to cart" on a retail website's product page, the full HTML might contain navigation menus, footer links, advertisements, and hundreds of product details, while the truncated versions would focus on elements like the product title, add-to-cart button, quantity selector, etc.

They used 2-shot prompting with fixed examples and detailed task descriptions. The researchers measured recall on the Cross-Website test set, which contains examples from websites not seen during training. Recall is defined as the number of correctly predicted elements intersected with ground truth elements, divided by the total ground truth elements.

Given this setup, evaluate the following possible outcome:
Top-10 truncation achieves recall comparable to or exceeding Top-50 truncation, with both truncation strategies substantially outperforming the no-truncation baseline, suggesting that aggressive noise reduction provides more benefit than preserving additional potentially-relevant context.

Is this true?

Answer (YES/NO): NO